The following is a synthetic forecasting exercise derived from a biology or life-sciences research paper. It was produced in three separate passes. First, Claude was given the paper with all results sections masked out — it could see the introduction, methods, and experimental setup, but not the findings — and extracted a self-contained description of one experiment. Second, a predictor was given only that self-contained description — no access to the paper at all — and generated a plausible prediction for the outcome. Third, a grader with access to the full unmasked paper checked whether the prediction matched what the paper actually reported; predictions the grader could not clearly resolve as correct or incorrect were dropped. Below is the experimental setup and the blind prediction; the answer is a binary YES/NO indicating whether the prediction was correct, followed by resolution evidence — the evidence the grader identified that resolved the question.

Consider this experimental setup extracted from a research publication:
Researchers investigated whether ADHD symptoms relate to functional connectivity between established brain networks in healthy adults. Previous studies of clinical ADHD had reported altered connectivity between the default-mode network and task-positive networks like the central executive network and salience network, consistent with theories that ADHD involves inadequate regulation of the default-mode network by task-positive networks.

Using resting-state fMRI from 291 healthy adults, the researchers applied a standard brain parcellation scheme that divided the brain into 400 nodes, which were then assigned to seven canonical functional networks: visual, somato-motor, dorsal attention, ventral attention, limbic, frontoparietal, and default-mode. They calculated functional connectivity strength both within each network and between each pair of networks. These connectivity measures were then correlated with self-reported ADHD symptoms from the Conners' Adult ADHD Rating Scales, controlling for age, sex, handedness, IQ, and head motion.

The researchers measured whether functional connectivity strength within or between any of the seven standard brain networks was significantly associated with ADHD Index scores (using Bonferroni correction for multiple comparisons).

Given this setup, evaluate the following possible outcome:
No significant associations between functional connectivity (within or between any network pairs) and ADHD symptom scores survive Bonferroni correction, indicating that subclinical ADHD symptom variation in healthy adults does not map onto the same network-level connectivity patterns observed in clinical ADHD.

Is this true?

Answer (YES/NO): YES